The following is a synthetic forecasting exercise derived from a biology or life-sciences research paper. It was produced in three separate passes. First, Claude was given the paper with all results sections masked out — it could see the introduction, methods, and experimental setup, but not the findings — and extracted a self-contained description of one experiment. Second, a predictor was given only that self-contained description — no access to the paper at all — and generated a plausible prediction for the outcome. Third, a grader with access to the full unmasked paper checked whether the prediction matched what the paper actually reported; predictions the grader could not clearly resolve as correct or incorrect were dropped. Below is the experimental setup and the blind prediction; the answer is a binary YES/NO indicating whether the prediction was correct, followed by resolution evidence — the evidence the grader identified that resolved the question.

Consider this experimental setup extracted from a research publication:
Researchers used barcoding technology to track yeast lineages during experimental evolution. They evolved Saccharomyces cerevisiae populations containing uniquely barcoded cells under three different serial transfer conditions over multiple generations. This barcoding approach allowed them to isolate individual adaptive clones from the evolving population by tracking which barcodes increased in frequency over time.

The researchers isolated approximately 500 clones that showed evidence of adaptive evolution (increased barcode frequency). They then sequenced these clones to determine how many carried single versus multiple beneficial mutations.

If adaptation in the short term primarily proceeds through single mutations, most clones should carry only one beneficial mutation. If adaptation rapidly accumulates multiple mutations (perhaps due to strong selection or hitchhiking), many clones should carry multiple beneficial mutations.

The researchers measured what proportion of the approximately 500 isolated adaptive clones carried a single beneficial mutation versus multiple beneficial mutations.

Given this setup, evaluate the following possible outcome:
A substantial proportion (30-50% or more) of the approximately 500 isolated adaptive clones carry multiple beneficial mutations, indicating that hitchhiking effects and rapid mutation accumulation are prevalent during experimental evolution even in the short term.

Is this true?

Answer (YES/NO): NO